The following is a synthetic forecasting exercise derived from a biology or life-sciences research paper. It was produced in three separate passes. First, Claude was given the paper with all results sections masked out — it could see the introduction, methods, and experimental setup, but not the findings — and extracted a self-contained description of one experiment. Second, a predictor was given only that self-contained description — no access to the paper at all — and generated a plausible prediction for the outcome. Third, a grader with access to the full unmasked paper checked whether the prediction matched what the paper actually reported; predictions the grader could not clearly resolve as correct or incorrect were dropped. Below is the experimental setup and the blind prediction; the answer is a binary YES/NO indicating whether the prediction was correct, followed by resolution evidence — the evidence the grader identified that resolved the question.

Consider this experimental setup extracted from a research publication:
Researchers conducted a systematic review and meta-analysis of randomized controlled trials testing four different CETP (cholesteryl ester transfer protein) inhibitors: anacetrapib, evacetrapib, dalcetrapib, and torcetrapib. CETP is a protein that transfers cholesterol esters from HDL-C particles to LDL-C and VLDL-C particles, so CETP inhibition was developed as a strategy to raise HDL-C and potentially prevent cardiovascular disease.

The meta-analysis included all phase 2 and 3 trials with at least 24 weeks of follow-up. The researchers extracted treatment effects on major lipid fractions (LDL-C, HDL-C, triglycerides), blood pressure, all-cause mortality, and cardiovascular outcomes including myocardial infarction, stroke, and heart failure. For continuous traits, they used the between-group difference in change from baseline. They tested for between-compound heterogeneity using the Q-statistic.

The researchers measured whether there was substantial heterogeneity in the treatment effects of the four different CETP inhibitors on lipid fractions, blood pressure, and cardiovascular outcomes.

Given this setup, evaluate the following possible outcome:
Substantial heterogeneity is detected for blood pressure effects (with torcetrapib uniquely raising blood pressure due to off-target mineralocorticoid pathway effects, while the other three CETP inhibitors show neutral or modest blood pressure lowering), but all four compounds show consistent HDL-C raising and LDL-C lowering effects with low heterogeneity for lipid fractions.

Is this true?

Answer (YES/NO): NO